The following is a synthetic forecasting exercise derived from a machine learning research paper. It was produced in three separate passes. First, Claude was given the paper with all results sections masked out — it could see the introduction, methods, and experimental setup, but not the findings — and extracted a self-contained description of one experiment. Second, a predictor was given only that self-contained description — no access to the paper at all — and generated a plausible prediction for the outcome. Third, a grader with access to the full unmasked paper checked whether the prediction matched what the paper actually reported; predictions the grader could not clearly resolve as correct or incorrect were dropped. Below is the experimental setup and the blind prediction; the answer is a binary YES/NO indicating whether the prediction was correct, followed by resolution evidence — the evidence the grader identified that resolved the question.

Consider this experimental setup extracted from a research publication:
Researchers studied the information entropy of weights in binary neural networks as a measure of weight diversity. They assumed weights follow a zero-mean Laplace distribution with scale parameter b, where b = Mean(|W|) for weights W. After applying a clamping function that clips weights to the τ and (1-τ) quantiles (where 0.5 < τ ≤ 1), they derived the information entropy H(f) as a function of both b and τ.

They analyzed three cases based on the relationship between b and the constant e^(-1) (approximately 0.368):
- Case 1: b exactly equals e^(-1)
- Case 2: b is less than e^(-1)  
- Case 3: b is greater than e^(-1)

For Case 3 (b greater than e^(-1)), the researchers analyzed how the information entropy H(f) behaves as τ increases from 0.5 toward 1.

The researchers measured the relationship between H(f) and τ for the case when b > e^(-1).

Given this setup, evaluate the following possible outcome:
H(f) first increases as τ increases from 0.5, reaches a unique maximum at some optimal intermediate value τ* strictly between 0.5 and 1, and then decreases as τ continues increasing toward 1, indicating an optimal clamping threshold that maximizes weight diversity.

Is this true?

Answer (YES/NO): NO